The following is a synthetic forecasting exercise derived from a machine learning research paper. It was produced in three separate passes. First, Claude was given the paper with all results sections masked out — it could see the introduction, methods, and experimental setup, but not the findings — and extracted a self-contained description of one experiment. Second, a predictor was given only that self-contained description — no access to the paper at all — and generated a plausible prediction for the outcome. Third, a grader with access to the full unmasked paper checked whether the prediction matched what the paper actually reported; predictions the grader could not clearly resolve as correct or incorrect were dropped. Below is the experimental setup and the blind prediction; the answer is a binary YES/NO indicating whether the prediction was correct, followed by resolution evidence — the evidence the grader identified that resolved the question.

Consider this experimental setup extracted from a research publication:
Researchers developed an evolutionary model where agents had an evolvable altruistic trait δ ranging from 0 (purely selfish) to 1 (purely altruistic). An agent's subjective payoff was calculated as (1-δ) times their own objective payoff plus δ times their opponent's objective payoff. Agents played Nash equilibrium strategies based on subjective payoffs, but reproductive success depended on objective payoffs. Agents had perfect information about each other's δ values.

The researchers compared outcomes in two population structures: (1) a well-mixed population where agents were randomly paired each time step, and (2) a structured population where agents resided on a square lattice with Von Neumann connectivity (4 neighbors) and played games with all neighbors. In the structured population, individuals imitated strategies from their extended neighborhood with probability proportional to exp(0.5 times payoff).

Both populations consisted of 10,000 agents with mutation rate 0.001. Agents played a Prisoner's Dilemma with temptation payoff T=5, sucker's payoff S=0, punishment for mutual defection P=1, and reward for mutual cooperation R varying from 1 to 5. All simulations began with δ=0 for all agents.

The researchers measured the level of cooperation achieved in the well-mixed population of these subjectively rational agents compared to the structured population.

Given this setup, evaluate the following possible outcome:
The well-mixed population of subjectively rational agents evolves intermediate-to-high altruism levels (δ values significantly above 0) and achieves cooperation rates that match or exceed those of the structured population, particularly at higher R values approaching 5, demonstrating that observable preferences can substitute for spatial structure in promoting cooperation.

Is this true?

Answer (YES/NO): NO